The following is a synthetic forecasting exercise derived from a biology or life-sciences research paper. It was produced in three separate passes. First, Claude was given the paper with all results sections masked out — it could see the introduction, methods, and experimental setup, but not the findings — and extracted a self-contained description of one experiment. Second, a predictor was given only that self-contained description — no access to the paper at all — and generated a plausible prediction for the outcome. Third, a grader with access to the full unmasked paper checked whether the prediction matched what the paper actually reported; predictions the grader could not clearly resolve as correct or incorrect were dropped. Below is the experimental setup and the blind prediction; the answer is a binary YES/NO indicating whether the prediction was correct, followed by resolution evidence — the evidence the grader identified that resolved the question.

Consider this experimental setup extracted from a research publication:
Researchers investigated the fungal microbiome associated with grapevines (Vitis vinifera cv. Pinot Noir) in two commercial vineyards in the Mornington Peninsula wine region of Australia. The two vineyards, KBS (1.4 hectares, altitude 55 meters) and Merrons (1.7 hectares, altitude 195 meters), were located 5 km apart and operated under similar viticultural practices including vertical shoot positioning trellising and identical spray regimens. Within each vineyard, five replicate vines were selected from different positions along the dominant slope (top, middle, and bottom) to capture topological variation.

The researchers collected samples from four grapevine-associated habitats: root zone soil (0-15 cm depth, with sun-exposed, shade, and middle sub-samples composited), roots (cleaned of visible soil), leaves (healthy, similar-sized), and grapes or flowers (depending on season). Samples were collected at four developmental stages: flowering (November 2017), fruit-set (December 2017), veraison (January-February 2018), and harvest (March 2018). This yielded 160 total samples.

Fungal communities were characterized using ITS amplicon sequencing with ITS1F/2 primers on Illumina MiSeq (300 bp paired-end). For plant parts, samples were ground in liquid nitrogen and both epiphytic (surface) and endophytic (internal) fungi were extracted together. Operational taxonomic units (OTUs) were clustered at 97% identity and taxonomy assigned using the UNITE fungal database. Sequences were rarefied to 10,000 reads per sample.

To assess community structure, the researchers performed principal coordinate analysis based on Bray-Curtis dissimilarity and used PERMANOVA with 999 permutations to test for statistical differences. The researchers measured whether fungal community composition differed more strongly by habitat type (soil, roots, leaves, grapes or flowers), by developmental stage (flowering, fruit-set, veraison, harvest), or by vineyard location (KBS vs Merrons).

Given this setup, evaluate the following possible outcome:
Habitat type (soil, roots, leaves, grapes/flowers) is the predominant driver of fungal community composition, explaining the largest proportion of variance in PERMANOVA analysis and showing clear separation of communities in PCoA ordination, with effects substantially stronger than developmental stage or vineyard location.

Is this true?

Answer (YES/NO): NO